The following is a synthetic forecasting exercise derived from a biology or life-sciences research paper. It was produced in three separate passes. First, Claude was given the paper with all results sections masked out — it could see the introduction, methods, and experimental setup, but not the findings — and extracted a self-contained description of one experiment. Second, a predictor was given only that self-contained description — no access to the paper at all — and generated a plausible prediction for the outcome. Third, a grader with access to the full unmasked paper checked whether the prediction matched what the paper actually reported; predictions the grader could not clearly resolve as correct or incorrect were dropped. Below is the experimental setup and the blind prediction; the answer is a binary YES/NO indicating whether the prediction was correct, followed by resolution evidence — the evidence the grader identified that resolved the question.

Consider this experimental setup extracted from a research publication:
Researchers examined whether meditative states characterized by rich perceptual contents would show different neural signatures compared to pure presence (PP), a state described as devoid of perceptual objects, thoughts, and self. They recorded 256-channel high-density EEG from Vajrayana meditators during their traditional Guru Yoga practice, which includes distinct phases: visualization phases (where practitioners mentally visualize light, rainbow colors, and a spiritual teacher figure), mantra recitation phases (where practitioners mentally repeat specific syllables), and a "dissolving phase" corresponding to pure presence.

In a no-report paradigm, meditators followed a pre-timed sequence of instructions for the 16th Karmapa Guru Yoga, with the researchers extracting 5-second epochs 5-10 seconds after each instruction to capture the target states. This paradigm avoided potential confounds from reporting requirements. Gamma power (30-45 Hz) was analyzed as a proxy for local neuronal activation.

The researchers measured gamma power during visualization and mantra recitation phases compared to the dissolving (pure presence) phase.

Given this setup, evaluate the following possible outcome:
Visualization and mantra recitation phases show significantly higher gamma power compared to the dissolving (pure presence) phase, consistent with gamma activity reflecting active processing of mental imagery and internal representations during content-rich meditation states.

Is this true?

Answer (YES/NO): YES